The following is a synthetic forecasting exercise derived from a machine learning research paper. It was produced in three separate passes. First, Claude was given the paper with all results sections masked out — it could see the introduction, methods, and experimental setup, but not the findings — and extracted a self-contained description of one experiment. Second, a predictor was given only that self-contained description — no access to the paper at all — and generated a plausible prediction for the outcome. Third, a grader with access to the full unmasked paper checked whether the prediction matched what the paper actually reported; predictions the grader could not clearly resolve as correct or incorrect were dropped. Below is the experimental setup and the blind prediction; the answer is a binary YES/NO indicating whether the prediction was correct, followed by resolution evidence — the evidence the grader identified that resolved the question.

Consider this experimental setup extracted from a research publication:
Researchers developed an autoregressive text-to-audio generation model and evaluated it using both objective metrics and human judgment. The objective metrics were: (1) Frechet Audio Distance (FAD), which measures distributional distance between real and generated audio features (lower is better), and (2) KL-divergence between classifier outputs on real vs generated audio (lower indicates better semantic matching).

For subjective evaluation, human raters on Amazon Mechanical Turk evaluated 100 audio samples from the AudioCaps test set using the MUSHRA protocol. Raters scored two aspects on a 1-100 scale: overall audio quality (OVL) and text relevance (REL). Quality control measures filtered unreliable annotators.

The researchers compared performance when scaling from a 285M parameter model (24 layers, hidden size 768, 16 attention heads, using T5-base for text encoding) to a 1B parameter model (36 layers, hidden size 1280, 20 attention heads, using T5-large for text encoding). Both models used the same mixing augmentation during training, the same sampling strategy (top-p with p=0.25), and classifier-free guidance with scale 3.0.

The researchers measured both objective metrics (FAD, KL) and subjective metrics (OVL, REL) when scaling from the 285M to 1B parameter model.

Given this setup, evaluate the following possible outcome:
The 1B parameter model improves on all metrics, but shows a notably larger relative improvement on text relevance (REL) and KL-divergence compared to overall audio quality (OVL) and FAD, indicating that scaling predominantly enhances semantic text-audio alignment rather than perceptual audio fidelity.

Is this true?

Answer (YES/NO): NO